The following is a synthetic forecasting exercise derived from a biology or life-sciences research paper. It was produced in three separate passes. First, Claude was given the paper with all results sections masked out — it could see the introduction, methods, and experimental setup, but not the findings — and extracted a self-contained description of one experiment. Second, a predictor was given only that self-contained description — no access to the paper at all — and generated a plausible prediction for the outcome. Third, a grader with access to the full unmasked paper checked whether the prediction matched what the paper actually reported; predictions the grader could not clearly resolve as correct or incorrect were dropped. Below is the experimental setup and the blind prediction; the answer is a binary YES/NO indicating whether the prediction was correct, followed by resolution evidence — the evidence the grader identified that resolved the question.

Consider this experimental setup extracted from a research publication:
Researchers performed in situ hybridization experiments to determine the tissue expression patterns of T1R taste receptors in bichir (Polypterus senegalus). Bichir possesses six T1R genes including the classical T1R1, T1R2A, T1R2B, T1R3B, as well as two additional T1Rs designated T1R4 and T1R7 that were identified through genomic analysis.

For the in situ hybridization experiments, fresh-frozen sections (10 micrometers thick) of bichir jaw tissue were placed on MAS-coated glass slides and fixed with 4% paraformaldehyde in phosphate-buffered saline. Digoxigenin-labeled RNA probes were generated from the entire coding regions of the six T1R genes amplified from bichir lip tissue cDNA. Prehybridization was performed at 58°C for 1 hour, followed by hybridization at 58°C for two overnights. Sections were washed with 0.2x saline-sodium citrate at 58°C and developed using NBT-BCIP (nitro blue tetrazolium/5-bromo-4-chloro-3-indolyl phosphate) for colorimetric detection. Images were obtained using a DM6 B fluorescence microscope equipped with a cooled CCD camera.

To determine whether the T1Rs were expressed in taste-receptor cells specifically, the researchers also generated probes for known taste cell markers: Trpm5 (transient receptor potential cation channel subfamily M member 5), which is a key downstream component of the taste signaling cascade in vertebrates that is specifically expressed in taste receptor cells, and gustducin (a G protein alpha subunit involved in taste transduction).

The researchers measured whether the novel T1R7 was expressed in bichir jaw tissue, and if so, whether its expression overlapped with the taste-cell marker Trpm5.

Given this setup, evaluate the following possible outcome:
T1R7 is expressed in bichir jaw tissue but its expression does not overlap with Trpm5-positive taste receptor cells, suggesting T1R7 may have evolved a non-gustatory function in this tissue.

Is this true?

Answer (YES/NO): NO